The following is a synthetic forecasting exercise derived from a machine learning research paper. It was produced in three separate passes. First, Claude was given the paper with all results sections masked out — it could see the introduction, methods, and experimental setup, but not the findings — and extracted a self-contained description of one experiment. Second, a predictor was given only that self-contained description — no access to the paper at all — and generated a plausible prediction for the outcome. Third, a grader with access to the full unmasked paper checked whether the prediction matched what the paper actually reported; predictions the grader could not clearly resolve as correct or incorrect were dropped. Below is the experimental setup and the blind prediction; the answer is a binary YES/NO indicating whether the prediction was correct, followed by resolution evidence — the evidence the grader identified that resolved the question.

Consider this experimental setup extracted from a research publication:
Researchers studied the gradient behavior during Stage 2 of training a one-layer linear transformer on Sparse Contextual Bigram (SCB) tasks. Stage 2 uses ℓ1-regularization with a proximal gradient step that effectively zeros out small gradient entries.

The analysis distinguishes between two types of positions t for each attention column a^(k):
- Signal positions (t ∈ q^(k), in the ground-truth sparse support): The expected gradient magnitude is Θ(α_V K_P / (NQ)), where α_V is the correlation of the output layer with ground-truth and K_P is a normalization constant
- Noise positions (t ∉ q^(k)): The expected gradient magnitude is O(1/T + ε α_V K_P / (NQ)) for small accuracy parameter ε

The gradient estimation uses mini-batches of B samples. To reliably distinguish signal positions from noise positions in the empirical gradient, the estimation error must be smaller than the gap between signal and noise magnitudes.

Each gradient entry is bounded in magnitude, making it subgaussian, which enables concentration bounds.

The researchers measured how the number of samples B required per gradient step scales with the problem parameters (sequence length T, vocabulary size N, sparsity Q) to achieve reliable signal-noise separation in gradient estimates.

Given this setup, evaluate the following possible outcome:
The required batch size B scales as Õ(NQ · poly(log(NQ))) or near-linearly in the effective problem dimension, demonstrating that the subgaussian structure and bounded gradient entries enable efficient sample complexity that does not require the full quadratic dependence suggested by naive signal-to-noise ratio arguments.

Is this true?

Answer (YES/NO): NO